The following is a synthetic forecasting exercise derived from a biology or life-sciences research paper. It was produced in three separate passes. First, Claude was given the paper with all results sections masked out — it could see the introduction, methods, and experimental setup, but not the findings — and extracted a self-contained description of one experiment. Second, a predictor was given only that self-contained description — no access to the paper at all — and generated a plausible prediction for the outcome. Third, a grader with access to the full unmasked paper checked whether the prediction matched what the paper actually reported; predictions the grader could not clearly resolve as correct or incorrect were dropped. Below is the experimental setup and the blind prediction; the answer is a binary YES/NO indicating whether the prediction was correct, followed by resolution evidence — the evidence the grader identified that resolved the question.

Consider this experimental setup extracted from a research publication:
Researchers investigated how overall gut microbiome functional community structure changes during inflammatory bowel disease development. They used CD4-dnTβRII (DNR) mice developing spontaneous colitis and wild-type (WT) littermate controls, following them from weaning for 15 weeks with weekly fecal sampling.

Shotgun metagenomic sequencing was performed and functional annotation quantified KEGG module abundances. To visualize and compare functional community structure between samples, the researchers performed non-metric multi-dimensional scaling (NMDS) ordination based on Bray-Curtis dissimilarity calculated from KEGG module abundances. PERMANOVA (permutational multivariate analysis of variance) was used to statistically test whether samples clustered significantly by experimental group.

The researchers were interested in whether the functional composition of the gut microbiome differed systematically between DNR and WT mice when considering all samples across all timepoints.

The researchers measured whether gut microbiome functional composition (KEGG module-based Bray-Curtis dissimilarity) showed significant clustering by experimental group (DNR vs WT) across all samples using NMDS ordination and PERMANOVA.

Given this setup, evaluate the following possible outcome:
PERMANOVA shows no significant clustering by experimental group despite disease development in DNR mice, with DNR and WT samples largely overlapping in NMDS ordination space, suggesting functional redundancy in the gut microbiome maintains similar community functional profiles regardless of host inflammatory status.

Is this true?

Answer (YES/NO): NO